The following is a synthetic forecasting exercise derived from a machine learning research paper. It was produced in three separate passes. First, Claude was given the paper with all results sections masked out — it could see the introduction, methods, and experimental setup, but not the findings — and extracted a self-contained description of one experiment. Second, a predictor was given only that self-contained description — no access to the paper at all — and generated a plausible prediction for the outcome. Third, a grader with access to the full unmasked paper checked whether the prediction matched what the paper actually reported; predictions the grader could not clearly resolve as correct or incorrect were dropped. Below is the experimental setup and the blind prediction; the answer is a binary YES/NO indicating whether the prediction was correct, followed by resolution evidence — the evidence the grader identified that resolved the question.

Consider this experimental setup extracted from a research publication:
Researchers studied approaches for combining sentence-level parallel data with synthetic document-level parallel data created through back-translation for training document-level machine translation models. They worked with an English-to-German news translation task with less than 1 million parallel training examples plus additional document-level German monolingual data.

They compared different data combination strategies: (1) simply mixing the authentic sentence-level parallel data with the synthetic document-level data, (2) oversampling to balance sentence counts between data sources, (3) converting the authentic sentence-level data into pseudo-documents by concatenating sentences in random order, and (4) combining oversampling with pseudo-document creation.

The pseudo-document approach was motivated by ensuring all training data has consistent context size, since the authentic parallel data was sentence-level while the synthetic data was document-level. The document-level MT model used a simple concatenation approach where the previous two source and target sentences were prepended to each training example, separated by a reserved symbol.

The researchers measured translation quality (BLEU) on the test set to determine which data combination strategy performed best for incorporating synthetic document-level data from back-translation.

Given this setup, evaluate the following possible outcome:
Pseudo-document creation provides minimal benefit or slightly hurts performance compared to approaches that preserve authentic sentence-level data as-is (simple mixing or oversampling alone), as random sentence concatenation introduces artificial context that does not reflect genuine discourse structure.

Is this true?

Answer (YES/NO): NO